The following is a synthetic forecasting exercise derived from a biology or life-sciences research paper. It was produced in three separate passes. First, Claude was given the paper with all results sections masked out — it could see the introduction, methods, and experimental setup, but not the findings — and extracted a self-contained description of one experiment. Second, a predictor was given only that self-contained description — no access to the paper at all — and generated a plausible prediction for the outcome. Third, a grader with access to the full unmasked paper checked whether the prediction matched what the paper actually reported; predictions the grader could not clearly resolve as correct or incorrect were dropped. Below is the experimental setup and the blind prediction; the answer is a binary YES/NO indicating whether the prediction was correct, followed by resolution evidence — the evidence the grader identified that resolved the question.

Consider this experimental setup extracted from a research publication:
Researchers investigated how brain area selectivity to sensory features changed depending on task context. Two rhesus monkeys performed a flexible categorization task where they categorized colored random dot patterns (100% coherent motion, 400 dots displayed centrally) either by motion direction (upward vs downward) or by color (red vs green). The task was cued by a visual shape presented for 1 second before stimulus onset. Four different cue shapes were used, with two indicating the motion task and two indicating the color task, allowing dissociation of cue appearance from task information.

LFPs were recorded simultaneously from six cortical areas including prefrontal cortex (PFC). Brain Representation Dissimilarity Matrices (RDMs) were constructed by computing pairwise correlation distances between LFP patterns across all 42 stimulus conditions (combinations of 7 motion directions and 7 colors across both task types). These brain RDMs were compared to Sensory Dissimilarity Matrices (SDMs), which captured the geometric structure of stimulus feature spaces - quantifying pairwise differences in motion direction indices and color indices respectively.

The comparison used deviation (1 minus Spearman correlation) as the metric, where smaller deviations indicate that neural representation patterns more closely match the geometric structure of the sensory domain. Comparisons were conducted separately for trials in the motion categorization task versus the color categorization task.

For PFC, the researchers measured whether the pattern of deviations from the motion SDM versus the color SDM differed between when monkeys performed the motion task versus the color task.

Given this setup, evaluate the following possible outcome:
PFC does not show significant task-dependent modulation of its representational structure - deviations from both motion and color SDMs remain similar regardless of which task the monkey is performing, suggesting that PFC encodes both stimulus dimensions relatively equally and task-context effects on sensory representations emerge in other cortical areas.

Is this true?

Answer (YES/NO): NO